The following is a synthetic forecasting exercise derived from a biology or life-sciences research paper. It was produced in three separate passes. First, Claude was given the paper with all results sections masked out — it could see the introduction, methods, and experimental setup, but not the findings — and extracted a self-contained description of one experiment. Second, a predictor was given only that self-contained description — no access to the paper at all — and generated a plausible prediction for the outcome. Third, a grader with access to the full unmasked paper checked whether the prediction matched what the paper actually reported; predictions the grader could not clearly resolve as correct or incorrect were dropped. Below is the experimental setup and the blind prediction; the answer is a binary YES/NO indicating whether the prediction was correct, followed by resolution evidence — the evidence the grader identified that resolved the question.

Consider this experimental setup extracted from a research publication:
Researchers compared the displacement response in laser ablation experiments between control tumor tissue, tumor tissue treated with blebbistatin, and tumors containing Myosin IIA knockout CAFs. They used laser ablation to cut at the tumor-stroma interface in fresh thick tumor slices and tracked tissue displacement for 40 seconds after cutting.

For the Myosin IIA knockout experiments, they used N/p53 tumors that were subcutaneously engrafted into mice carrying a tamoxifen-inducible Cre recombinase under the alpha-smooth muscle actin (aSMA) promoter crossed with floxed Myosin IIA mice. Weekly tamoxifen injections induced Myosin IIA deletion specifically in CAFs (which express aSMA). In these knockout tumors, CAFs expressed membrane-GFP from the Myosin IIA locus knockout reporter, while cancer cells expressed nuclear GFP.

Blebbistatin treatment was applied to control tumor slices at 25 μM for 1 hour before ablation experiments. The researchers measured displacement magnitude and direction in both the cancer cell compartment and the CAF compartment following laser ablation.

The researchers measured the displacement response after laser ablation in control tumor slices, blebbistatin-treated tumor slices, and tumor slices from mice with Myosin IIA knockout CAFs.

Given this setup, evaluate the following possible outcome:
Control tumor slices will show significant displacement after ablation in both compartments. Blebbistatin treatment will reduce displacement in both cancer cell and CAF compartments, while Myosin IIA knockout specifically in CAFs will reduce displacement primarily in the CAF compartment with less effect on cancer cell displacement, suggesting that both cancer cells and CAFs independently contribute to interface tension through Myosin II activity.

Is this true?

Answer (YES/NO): NO